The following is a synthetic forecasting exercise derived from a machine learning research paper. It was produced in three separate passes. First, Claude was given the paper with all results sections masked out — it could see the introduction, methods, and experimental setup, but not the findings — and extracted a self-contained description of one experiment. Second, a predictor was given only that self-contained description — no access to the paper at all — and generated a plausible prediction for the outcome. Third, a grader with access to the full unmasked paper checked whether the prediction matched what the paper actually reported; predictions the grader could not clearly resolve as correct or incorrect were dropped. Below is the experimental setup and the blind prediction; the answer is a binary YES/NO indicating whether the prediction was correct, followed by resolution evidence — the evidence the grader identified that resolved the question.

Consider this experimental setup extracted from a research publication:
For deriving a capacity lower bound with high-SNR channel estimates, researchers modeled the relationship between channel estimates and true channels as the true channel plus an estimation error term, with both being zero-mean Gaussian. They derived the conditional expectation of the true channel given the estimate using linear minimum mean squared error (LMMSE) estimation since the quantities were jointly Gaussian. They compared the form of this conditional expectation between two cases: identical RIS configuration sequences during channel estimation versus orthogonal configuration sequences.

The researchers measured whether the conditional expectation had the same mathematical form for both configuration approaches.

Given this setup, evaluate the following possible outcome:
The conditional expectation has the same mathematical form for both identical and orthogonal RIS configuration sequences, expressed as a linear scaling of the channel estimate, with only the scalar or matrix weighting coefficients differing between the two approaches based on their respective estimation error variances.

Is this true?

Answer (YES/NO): YES